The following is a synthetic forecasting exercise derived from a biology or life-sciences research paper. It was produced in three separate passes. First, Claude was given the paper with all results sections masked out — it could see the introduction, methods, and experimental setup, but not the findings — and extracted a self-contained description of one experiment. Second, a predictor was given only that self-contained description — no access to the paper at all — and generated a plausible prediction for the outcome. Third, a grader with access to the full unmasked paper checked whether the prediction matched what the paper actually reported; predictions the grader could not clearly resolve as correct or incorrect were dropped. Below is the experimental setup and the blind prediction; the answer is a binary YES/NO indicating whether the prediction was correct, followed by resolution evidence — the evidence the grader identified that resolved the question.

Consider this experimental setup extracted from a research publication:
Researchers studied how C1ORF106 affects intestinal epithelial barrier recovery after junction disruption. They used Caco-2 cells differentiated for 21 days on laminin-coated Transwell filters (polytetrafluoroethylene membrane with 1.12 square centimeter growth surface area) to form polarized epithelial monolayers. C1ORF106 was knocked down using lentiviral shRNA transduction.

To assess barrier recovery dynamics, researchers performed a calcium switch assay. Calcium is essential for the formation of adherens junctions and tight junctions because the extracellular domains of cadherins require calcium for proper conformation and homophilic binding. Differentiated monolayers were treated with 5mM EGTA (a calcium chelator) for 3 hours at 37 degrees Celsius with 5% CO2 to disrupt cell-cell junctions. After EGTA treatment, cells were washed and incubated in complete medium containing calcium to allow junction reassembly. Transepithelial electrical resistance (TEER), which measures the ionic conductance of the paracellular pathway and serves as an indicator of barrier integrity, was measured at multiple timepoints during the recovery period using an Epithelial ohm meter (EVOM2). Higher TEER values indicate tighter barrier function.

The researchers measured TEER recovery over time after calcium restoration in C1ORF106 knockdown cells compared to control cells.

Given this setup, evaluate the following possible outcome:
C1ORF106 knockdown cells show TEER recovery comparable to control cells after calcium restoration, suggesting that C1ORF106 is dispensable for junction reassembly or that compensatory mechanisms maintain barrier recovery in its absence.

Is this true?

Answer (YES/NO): NO